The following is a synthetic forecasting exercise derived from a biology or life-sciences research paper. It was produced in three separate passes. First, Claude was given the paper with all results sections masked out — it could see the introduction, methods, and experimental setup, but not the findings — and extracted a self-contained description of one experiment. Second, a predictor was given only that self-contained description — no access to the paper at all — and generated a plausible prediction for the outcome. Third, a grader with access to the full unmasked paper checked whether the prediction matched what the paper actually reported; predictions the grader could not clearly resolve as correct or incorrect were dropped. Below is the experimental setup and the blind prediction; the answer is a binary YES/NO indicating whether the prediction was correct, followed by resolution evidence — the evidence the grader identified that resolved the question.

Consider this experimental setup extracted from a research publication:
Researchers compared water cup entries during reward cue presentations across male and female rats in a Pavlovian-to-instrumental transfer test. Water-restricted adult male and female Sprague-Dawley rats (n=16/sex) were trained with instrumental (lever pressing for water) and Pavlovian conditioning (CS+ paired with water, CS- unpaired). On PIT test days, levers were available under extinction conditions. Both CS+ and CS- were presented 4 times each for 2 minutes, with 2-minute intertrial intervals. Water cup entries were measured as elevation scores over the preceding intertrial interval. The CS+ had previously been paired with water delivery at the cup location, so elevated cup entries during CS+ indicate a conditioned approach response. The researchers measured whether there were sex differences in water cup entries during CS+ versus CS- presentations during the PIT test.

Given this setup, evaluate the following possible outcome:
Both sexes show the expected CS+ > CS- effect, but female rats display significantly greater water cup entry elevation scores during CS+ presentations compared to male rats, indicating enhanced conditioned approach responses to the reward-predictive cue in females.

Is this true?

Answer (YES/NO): NO